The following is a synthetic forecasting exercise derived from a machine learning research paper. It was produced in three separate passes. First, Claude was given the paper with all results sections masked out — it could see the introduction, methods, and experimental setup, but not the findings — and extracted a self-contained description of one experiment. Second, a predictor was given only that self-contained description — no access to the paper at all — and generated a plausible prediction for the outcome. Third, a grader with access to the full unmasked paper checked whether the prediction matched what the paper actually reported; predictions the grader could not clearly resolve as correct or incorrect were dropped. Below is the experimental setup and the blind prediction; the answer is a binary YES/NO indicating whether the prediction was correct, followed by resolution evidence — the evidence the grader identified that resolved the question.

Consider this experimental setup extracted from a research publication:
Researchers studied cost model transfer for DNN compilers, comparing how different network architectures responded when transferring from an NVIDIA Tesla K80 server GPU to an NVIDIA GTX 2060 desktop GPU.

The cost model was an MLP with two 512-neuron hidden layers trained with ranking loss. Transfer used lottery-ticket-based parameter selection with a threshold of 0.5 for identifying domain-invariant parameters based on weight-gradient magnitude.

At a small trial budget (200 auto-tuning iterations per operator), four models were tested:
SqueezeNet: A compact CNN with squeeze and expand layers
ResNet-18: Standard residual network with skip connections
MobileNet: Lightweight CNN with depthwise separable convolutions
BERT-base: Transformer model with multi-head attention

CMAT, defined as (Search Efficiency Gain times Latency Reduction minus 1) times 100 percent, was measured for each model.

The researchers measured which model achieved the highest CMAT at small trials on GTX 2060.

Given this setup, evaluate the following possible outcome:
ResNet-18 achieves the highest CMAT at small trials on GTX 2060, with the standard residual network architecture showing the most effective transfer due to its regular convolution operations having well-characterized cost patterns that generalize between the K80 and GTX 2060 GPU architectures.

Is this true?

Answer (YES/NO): NO